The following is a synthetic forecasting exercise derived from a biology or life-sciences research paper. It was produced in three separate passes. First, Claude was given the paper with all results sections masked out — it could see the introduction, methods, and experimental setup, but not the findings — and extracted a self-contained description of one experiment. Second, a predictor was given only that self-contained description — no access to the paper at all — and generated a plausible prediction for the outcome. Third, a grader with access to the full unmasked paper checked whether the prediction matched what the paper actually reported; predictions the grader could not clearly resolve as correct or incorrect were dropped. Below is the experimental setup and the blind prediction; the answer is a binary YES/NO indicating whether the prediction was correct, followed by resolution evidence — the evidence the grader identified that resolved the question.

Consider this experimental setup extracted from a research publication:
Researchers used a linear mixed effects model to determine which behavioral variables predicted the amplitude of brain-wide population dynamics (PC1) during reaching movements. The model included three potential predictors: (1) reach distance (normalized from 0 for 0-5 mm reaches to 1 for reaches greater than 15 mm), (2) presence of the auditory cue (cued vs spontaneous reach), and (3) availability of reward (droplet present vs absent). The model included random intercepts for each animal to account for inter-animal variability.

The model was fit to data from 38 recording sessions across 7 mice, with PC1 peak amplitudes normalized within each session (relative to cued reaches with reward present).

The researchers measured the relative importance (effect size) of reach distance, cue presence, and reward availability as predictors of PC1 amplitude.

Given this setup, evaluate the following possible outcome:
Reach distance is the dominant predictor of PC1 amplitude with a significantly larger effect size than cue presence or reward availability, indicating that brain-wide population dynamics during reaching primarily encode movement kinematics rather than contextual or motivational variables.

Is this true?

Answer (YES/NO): NO